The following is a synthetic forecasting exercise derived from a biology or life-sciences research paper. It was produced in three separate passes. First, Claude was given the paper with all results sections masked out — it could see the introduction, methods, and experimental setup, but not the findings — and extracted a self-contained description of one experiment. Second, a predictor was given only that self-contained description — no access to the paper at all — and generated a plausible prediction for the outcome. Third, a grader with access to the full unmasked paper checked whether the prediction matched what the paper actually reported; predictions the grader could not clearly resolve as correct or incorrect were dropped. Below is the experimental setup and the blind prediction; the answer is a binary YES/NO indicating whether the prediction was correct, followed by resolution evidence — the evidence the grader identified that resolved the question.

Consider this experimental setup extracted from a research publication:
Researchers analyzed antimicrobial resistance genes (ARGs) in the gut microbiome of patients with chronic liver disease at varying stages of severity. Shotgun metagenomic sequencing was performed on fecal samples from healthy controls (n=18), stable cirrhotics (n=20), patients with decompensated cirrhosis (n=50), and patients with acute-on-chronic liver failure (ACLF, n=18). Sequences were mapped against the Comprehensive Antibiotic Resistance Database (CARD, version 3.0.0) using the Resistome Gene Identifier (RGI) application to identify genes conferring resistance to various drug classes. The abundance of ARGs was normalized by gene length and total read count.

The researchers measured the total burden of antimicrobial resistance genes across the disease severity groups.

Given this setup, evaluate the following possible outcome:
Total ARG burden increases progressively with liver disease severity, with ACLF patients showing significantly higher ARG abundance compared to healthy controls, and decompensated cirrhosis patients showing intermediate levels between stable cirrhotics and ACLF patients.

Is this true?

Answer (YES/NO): YES